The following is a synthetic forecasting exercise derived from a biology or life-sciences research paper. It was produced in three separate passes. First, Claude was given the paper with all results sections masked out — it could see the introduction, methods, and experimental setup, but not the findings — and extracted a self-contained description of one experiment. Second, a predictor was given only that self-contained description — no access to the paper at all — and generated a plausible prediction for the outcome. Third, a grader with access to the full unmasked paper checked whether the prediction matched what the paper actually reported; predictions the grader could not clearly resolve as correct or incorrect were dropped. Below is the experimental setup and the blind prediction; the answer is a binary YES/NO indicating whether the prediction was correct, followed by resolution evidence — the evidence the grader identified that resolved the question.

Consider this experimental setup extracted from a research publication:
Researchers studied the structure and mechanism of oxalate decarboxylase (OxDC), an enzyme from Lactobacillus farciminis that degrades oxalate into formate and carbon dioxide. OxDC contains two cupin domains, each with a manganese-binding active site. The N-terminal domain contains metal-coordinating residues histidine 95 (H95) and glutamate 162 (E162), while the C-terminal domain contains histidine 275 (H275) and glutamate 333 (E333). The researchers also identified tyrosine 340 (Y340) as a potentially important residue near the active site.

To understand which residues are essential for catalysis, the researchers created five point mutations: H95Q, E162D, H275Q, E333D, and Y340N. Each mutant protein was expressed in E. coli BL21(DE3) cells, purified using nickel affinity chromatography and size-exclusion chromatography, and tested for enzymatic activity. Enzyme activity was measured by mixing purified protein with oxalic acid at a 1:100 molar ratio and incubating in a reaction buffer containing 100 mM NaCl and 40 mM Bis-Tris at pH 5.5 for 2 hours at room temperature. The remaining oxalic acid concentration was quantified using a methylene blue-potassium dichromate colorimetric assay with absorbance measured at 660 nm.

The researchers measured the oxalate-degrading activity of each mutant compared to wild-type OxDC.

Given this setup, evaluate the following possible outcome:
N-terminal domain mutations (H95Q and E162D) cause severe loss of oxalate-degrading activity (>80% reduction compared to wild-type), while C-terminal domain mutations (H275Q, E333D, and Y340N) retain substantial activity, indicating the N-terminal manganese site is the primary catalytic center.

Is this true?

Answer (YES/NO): NO